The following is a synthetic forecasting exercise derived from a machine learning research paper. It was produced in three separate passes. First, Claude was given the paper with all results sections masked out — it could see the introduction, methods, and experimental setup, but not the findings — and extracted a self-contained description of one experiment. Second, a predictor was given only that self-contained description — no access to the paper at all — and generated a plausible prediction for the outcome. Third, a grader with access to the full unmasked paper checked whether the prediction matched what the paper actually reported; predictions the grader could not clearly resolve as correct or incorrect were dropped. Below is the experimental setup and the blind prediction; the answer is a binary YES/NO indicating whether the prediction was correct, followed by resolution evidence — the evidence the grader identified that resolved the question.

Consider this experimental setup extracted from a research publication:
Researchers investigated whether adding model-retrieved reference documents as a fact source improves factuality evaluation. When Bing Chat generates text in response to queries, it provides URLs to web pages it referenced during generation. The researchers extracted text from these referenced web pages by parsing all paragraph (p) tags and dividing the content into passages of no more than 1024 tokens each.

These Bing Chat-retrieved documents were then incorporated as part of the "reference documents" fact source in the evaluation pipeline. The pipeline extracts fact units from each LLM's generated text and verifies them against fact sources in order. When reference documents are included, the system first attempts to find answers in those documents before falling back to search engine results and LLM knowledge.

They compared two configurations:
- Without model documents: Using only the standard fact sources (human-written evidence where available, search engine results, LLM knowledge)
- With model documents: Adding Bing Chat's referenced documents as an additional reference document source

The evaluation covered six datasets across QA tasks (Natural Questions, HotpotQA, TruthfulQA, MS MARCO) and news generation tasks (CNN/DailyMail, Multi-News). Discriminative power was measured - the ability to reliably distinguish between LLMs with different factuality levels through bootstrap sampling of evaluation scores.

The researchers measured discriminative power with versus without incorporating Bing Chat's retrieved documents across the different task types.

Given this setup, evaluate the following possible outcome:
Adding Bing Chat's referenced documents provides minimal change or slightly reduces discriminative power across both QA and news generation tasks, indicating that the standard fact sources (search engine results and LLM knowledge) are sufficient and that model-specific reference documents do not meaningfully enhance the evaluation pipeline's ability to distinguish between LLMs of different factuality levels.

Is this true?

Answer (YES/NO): NO